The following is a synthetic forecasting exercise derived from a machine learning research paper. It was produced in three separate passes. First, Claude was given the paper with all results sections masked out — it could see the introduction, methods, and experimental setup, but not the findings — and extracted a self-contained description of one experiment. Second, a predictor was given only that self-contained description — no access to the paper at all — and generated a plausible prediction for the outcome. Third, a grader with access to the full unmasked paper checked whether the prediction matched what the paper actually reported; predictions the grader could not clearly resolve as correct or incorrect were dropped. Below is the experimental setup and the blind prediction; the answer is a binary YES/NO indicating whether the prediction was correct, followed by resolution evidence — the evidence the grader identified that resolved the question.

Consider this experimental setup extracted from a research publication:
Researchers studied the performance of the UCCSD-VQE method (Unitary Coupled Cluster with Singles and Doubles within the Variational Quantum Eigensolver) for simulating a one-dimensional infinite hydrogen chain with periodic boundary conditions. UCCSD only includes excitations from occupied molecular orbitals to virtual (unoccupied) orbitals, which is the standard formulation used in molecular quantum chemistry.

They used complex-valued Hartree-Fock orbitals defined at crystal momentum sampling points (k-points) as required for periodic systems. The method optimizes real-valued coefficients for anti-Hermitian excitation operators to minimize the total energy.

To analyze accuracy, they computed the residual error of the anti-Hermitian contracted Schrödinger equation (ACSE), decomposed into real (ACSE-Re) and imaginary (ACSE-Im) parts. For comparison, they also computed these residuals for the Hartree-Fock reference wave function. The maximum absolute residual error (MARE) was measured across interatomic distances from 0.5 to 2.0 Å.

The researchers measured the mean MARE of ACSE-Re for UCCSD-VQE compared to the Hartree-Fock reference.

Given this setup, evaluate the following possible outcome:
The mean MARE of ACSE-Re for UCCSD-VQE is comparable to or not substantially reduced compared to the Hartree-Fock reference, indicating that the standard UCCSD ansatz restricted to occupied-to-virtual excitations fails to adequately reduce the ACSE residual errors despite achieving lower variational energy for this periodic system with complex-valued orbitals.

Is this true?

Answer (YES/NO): YES